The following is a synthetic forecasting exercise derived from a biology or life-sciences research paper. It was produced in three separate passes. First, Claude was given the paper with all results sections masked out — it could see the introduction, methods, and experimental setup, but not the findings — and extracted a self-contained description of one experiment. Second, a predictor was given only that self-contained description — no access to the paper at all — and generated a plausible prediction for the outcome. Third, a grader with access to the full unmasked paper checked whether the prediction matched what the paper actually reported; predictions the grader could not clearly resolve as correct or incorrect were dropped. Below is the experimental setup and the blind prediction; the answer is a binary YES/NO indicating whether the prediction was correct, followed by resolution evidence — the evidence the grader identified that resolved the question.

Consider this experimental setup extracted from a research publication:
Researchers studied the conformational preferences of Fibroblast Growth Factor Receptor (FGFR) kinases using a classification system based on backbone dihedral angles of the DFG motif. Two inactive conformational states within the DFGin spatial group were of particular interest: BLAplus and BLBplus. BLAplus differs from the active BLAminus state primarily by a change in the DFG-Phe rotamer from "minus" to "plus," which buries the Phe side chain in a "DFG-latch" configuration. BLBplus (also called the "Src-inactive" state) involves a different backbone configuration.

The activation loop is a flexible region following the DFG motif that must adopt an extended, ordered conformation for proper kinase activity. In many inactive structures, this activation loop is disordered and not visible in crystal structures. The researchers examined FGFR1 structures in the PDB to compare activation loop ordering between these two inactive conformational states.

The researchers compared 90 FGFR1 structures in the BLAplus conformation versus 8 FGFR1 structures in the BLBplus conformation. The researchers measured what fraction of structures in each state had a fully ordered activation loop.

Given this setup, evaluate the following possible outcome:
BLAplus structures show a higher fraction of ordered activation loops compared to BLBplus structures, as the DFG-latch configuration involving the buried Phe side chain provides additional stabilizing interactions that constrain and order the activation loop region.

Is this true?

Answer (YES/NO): YES